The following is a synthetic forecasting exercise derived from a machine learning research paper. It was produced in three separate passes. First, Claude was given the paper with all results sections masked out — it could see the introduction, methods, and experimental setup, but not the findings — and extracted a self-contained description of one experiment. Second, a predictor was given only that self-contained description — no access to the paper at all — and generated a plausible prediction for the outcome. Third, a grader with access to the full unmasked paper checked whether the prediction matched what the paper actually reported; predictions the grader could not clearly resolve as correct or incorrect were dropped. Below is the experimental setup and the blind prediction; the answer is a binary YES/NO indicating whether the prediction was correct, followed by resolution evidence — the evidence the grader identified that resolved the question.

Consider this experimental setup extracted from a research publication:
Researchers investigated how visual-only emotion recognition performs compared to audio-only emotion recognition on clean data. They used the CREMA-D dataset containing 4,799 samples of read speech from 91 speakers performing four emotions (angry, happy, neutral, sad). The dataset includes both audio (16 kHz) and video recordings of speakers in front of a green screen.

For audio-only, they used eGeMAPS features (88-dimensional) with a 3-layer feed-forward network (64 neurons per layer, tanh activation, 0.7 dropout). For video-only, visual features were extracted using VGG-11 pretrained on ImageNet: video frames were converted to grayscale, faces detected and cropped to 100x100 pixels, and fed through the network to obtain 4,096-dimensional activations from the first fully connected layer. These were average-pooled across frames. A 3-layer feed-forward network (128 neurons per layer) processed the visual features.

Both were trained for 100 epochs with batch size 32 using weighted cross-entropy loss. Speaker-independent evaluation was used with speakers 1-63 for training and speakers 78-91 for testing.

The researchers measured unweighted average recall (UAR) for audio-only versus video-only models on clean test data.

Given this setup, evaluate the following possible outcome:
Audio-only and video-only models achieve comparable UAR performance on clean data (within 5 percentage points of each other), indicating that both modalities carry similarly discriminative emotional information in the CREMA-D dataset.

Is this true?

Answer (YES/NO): YES